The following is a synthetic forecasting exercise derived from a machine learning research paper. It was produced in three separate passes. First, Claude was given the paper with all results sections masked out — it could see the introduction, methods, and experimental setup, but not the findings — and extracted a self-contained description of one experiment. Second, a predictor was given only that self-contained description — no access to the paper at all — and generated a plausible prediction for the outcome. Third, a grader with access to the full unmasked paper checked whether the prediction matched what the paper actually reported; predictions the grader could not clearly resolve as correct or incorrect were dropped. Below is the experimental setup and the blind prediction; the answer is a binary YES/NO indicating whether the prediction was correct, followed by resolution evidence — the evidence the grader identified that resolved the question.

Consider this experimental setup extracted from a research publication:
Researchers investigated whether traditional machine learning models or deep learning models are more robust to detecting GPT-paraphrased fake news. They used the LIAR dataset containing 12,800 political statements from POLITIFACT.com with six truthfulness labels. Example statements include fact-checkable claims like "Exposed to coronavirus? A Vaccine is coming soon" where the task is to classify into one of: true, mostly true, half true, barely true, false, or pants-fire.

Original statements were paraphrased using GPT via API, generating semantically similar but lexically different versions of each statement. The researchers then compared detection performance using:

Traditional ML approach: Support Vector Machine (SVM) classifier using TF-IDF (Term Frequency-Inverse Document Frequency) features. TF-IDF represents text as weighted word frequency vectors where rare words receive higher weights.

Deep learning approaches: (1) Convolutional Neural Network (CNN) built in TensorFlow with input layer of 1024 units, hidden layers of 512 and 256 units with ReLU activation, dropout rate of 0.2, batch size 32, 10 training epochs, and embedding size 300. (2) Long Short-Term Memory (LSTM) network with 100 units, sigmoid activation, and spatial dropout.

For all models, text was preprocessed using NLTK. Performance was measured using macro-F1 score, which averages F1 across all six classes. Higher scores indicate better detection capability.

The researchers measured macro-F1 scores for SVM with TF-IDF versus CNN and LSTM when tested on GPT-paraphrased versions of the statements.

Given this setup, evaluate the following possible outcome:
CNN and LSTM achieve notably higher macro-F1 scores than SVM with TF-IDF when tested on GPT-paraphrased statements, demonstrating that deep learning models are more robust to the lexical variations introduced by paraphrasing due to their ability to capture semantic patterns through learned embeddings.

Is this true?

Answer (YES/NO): NO